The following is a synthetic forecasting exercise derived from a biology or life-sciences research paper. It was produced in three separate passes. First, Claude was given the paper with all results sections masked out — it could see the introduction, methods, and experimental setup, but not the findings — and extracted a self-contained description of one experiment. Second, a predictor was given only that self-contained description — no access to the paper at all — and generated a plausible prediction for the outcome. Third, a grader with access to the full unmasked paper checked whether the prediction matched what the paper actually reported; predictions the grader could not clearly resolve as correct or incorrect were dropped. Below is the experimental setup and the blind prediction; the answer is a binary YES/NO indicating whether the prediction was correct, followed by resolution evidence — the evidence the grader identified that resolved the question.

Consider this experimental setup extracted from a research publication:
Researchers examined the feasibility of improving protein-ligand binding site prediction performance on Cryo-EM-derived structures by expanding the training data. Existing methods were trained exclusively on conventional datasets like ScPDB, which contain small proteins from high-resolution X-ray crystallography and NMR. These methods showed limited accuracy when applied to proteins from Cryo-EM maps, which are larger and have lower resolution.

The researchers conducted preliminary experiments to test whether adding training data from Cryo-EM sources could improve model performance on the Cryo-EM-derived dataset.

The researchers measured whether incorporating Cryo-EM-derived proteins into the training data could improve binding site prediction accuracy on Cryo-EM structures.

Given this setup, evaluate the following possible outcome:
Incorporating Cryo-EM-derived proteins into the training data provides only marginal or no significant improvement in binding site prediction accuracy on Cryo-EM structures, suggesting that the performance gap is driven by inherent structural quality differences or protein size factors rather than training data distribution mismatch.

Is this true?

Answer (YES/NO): NO